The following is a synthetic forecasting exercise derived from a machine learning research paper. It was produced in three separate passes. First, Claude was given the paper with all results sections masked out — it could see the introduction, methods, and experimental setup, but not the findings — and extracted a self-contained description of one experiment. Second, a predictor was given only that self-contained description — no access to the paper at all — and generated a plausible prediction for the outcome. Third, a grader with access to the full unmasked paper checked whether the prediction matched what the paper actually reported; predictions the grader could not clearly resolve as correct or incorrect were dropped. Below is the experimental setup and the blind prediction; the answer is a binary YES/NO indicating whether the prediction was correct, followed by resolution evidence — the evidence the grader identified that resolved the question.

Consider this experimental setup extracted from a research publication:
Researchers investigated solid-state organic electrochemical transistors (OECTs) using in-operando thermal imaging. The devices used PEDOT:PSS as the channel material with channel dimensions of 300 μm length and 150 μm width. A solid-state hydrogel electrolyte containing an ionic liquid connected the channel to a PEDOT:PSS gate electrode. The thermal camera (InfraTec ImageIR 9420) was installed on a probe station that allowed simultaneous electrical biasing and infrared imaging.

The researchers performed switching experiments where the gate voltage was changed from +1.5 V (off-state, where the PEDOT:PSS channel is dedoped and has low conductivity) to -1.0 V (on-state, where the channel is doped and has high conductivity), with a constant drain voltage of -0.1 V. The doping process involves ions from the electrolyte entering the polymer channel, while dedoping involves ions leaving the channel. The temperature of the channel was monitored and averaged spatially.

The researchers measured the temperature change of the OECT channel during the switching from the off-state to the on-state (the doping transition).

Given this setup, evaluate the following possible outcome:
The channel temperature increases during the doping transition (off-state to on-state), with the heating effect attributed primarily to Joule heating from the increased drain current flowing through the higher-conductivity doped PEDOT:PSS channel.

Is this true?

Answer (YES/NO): NO